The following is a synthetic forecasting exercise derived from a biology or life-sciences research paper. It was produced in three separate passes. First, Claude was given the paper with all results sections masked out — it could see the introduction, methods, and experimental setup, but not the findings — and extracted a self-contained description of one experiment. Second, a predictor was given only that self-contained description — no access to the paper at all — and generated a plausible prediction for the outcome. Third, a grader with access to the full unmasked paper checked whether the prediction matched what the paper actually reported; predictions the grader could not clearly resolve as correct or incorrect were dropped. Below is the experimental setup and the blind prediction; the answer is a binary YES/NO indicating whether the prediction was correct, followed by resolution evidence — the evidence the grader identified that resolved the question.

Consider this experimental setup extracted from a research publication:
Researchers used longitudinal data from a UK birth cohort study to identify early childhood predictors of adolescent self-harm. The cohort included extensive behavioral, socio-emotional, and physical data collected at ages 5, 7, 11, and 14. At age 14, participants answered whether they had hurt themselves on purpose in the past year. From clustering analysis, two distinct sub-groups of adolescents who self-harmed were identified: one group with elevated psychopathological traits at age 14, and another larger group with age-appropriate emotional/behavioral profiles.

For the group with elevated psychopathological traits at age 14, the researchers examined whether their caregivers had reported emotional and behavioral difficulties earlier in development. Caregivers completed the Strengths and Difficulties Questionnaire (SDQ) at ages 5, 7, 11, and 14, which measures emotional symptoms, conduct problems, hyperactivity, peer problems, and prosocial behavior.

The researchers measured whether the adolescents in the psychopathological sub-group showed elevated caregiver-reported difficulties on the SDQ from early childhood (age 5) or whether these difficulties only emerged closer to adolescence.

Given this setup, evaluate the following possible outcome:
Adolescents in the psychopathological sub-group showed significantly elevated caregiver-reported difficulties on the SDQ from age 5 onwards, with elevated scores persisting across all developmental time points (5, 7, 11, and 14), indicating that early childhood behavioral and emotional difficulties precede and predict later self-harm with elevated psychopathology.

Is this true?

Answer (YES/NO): YES